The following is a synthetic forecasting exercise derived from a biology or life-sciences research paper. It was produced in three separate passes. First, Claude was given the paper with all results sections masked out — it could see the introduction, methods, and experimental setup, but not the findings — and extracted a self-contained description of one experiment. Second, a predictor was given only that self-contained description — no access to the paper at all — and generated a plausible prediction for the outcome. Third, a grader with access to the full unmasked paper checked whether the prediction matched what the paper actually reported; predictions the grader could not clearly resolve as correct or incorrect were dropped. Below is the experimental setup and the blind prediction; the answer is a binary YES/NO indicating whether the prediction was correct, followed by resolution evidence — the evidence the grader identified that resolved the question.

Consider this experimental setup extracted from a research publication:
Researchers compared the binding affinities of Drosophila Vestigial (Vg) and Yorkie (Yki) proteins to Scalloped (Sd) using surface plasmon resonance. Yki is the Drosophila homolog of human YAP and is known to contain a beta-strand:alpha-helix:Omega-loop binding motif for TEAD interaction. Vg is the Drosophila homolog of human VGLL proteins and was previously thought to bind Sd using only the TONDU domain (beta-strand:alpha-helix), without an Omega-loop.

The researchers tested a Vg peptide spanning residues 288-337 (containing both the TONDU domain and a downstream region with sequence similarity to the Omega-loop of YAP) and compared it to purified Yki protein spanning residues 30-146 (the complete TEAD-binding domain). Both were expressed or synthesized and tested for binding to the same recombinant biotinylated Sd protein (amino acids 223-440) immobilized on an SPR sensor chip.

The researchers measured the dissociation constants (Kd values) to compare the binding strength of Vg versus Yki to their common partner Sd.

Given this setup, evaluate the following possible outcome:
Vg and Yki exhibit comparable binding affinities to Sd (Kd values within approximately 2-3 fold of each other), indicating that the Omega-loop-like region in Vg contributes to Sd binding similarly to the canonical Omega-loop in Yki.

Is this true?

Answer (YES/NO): YES